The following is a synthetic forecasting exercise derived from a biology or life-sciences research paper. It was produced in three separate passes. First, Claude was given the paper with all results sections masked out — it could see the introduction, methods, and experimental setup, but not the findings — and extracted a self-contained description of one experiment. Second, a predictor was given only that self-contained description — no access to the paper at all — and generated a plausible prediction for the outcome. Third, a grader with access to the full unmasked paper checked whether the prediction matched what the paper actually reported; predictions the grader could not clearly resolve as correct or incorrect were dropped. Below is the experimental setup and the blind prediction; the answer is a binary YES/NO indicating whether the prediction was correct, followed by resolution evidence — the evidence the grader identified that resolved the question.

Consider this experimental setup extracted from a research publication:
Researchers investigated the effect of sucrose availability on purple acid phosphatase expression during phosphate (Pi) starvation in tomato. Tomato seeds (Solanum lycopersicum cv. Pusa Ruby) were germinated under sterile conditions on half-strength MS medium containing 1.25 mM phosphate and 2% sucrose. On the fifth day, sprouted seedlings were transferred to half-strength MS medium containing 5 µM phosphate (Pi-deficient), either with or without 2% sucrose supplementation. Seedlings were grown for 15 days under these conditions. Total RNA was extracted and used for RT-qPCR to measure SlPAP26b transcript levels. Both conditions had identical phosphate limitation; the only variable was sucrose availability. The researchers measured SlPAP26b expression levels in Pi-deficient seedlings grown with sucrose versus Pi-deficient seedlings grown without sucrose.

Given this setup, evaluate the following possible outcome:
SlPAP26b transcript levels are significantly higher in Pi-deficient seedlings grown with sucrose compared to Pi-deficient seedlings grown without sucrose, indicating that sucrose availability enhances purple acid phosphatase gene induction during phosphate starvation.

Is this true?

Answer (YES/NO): YES